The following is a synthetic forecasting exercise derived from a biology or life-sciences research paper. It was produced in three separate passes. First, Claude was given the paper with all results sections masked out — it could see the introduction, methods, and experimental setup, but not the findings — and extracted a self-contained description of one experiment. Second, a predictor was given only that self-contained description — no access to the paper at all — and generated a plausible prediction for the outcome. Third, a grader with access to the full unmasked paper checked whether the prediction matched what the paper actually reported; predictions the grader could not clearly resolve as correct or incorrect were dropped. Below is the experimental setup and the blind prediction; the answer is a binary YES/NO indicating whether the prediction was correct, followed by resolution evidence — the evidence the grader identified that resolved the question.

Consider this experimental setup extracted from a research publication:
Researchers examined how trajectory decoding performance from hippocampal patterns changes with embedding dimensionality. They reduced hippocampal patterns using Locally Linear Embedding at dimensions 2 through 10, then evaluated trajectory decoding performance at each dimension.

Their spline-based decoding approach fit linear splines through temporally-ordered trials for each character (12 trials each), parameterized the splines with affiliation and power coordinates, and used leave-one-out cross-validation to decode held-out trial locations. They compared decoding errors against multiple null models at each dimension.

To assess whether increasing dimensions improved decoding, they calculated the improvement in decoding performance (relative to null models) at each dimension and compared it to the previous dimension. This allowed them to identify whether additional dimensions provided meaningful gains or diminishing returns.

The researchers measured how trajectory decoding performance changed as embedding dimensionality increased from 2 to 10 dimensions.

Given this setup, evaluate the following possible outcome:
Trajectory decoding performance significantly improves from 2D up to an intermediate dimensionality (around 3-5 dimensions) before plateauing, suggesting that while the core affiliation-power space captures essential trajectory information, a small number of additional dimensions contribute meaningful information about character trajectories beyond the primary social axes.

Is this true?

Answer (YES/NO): YES